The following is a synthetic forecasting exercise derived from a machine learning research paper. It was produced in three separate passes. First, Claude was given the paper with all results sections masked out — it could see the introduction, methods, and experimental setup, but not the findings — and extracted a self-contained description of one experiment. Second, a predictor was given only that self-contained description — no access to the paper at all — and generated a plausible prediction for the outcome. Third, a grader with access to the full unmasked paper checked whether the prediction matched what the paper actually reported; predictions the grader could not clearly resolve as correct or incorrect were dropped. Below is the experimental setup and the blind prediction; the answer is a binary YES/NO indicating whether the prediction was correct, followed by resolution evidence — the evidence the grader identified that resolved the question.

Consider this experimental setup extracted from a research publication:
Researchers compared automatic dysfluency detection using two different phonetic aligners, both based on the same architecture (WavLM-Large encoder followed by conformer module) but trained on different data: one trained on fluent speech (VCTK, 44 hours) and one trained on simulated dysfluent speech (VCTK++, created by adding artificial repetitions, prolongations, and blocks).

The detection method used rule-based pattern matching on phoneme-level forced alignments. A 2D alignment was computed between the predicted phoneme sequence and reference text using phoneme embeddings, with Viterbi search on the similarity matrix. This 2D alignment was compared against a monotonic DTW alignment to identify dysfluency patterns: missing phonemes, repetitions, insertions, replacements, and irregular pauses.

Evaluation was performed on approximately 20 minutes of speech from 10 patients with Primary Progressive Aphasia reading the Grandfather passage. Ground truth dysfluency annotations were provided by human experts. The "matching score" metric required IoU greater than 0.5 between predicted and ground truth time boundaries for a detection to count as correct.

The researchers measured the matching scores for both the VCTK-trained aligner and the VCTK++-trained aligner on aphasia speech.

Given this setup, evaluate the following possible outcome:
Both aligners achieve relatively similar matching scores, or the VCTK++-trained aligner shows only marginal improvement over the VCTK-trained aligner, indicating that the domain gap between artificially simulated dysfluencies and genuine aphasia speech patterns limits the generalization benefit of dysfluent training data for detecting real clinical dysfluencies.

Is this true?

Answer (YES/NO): NO